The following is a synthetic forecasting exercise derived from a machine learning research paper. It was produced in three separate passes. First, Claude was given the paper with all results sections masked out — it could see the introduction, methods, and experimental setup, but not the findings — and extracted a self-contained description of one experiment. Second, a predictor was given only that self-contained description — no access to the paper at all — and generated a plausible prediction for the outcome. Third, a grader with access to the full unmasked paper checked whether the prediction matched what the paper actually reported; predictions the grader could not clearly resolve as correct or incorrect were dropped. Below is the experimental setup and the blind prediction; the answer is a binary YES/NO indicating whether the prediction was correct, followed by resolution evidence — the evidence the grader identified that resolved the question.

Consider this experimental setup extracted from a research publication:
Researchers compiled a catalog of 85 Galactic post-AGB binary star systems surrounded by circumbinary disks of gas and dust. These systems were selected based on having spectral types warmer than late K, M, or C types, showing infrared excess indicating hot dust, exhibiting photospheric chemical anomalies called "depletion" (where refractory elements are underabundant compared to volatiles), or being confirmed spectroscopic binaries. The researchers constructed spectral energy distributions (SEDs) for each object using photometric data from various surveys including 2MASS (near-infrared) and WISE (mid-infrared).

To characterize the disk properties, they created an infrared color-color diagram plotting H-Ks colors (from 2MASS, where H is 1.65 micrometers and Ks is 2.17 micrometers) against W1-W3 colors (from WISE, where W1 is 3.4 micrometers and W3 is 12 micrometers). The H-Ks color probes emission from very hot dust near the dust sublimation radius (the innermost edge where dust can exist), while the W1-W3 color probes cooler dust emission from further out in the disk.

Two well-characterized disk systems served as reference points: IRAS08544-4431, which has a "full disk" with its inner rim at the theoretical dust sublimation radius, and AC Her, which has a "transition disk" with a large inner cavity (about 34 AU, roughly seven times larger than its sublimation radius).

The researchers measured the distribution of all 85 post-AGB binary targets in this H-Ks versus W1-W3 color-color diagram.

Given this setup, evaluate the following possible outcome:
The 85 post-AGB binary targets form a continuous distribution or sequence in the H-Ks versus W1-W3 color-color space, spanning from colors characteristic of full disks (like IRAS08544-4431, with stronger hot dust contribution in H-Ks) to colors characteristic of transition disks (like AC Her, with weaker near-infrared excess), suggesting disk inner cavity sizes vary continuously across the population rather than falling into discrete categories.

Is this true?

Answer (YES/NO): NO